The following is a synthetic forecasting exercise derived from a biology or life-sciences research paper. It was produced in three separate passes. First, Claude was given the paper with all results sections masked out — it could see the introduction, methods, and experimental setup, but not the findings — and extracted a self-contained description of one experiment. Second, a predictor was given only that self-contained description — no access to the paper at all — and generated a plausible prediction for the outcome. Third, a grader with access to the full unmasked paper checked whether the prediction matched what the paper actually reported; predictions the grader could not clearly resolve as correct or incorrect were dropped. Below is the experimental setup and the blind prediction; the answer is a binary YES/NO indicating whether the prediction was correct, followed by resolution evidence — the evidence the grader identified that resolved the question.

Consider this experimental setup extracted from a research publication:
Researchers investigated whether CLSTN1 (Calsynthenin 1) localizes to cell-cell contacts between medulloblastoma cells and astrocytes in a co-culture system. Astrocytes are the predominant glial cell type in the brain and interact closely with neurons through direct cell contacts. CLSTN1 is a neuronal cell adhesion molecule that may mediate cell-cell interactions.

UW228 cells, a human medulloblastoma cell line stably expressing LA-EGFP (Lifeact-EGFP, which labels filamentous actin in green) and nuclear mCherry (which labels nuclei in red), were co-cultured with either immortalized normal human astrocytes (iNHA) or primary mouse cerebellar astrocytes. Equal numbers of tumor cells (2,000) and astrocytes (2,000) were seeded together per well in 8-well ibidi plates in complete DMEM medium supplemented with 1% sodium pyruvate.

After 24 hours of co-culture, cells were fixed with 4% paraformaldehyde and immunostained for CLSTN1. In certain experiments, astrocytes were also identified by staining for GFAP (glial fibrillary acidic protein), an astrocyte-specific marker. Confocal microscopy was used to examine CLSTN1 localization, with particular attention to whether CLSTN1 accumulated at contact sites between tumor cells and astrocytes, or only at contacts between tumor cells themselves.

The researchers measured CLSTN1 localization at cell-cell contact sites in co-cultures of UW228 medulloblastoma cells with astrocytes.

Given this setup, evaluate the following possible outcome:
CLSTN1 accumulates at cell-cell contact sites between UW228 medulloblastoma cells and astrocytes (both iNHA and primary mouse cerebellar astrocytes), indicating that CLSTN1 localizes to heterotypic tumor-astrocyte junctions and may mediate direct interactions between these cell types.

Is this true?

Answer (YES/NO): YES